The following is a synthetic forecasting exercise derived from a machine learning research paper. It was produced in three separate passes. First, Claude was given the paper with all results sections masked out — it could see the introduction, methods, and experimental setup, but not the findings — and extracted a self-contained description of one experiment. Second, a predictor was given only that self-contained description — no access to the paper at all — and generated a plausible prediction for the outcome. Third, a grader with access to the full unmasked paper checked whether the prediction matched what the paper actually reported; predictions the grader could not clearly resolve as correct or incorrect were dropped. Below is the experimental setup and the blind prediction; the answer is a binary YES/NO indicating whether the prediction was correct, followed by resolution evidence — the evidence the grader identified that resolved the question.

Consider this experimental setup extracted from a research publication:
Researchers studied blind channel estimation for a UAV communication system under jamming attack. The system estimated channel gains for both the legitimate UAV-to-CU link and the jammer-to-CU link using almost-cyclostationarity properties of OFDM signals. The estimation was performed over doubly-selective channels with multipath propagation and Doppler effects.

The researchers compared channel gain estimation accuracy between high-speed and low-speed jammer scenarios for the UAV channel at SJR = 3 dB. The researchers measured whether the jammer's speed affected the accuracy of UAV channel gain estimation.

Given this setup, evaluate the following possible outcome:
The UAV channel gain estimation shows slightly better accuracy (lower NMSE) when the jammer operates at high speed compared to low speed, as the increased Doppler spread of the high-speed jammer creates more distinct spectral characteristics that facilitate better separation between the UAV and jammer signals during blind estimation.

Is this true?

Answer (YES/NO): NO